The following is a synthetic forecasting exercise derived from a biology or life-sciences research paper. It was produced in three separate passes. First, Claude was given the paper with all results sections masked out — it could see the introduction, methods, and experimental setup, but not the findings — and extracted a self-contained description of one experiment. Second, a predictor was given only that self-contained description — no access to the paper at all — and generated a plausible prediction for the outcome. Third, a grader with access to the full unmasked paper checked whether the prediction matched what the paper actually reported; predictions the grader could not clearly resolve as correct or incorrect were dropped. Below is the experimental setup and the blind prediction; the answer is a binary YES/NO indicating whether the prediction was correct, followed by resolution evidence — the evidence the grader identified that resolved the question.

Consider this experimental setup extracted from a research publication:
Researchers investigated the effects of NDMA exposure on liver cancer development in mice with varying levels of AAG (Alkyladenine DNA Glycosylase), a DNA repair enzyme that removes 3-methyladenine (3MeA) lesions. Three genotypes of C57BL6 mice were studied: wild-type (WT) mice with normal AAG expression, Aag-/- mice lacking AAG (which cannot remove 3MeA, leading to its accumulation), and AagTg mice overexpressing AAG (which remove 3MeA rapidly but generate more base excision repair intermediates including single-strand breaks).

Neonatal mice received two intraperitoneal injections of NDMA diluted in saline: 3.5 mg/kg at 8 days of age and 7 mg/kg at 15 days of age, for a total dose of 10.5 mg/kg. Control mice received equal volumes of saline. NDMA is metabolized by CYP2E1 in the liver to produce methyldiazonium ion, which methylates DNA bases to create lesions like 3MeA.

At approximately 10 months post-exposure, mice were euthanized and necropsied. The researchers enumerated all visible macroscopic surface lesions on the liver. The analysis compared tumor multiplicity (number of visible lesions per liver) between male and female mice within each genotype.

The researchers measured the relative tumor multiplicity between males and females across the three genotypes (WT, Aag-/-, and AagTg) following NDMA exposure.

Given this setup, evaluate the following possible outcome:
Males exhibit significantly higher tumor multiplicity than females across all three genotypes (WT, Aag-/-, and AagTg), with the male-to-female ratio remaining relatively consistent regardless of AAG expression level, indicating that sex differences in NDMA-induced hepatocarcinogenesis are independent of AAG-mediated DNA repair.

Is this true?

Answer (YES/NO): NO